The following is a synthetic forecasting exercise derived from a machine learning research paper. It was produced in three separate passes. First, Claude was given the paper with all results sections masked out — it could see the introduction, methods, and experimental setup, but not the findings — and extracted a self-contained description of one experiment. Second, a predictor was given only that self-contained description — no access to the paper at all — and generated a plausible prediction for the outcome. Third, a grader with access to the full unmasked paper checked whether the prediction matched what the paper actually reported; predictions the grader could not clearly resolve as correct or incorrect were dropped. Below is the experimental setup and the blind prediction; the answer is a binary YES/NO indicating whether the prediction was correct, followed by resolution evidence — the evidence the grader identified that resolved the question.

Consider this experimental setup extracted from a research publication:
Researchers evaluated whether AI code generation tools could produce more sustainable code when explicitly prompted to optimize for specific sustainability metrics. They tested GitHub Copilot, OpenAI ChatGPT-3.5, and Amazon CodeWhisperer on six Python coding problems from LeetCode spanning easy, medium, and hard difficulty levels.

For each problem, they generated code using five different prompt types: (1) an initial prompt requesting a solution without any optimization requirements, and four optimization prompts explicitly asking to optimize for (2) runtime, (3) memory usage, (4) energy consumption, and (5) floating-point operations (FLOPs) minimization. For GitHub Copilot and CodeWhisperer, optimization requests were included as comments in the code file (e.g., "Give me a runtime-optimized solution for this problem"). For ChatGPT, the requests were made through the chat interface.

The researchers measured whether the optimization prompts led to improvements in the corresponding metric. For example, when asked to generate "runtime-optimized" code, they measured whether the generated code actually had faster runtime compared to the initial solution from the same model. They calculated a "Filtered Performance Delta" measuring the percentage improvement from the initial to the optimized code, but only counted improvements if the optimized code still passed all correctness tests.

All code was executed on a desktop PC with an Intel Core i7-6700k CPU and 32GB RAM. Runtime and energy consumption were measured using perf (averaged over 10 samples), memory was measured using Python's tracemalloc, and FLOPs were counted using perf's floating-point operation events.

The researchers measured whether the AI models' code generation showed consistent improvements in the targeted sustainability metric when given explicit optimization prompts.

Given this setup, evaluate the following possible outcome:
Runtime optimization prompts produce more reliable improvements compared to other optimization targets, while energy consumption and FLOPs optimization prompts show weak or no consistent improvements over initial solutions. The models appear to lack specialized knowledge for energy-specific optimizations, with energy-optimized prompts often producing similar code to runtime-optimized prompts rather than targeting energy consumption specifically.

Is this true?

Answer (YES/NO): NO